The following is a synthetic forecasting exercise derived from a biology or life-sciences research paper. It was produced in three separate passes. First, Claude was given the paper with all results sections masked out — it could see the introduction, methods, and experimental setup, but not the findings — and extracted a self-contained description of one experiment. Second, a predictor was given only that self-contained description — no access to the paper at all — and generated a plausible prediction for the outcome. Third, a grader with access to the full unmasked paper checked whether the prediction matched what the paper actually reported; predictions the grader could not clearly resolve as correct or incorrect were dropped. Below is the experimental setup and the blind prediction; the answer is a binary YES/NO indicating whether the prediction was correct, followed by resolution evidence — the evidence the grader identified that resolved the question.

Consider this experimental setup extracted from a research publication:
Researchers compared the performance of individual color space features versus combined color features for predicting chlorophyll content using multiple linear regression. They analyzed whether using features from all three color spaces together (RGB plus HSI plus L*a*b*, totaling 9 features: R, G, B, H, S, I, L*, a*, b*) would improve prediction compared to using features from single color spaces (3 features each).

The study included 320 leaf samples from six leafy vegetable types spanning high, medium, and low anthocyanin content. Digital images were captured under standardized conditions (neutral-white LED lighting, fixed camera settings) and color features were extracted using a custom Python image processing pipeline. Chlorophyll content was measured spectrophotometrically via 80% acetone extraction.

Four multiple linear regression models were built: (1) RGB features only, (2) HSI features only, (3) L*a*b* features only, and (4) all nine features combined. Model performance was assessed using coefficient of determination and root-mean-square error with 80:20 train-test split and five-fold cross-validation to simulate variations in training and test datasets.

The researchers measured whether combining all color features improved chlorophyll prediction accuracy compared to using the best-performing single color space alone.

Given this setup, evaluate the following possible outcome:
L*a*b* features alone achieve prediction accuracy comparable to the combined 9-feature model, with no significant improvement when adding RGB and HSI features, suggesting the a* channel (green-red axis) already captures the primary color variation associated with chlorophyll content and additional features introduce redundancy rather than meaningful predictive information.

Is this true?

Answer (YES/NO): NO